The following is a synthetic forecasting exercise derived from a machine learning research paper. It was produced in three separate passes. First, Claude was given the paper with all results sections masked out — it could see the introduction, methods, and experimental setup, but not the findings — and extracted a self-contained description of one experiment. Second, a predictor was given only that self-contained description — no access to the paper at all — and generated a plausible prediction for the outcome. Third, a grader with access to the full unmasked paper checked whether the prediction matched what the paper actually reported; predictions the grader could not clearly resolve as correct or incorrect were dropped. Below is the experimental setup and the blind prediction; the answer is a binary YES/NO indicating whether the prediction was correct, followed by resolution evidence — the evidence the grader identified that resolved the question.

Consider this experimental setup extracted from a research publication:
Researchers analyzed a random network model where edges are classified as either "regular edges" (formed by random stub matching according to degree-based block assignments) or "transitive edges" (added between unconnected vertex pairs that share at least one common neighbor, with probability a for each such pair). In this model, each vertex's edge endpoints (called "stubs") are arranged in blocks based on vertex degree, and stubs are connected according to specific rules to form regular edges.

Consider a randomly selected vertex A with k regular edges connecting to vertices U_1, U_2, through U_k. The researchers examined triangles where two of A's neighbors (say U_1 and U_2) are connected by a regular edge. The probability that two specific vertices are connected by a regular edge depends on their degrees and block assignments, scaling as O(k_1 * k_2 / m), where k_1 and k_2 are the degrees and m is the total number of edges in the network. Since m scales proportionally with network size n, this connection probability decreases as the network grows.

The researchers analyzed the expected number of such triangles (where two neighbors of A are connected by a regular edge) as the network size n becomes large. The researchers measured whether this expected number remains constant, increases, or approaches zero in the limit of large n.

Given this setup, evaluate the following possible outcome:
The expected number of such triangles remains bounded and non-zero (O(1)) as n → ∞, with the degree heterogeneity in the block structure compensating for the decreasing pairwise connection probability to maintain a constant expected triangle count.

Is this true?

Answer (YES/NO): NO